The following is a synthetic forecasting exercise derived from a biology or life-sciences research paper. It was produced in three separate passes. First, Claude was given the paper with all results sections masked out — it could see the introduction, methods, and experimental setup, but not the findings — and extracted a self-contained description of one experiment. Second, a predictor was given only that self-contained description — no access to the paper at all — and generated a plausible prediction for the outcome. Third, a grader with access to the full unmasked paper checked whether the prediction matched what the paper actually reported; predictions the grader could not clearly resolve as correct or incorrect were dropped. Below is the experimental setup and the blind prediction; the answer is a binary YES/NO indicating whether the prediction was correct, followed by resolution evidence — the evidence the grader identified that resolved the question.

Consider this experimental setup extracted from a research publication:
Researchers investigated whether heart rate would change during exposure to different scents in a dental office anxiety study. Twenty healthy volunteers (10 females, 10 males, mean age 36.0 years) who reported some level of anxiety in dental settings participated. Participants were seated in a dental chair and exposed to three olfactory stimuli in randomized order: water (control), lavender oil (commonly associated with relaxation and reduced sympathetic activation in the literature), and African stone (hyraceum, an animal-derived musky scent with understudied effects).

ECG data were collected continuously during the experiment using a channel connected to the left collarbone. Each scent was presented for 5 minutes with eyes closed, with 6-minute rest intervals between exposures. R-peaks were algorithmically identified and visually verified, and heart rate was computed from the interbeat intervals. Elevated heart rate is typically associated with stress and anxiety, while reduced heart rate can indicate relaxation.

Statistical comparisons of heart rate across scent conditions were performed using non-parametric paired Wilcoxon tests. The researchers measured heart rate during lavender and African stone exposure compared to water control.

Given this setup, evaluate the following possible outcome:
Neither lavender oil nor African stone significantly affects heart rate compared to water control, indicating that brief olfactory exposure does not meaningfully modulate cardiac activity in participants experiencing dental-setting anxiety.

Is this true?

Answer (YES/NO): YES